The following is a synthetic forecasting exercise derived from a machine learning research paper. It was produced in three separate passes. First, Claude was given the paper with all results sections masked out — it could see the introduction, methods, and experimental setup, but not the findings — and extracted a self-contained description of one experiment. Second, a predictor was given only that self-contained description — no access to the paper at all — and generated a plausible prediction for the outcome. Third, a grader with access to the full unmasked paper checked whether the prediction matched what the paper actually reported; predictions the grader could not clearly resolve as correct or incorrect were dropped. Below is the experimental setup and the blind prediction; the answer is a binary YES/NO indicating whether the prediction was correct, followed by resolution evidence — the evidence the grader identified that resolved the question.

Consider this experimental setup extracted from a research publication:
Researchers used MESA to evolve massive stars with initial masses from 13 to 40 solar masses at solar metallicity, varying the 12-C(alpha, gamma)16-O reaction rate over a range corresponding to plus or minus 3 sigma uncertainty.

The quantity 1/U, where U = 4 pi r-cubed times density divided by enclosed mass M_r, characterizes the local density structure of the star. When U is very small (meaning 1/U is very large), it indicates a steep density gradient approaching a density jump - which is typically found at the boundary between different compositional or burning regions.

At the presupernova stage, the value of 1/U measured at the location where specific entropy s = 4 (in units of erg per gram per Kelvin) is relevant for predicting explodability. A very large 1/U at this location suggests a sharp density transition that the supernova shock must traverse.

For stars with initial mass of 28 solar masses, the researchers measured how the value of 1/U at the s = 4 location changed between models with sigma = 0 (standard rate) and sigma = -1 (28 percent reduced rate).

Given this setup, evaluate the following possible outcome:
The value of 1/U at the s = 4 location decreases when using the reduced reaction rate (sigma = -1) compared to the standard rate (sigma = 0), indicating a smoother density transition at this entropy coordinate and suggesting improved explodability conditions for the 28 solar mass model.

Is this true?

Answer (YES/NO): NO